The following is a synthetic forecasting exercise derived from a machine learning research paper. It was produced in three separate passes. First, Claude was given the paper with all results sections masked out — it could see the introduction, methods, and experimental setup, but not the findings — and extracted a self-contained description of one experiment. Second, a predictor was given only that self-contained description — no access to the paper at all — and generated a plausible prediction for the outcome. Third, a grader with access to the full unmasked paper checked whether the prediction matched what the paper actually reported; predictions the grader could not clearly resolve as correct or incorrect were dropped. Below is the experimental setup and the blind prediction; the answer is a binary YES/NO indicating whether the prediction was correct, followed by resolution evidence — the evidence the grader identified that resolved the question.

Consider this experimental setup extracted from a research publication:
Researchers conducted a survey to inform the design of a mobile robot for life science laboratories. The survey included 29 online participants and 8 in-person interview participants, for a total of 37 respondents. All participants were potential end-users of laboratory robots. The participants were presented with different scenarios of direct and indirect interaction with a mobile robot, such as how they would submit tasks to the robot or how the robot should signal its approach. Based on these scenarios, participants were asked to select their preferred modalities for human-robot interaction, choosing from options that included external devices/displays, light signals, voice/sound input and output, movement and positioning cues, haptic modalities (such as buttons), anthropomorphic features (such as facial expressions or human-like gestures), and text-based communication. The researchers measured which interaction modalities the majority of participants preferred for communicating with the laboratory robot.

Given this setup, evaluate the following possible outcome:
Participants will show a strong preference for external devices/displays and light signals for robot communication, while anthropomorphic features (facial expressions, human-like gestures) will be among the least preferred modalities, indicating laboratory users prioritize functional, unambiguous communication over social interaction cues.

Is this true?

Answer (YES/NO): YES